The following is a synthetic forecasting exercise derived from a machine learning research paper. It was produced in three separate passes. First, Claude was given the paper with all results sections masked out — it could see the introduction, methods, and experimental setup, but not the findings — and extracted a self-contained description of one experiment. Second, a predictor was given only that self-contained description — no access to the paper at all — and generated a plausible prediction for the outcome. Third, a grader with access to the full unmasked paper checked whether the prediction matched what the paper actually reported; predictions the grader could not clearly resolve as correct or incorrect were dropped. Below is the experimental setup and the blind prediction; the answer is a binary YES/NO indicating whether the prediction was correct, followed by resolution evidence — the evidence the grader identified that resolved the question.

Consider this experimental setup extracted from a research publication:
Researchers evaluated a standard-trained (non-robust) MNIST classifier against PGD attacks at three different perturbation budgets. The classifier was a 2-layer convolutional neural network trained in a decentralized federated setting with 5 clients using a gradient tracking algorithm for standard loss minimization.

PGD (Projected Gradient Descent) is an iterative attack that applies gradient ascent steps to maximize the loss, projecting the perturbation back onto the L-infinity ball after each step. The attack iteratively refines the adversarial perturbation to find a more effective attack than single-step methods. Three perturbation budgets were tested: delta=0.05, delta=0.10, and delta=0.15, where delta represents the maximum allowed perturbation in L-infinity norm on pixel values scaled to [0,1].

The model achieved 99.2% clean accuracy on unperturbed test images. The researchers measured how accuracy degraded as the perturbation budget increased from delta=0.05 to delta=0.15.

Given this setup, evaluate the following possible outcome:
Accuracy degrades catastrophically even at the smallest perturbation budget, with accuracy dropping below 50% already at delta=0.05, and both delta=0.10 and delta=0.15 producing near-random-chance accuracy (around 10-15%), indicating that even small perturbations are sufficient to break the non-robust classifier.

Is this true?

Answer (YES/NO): NO